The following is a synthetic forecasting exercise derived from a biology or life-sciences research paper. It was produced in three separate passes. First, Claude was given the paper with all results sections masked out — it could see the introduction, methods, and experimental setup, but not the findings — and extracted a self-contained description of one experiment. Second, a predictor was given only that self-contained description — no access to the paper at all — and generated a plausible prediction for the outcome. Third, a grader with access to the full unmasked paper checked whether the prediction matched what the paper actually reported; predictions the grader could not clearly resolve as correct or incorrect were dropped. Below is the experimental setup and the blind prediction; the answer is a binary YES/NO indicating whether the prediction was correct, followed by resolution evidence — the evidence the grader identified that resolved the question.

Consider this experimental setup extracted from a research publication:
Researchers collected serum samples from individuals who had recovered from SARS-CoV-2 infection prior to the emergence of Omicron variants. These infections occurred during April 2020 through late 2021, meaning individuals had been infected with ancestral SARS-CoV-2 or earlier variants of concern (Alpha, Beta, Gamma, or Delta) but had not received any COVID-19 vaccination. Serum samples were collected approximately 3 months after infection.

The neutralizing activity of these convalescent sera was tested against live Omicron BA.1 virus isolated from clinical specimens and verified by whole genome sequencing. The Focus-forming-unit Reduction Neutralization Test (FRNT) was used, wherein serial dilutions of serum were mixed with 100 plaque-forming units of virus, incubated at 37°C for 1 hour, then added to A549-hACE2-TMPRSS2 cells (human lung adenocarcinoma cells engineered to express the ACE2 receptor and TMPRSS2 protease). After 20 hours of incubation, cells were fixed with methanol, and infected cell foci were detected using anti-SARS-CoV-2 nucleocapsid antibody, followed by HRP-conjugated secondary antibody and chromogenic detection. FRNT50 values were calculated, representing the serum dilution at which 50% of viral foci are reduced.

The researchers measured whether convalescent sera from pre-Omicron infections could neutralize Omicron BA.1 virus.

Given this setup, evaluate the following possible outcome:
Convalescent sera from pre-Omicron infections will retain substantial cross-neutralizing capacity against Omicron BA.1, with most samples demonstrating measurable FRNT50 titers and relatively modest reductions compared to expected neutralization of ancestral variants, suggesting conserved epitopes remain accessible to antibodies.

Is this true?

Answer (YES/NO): NO